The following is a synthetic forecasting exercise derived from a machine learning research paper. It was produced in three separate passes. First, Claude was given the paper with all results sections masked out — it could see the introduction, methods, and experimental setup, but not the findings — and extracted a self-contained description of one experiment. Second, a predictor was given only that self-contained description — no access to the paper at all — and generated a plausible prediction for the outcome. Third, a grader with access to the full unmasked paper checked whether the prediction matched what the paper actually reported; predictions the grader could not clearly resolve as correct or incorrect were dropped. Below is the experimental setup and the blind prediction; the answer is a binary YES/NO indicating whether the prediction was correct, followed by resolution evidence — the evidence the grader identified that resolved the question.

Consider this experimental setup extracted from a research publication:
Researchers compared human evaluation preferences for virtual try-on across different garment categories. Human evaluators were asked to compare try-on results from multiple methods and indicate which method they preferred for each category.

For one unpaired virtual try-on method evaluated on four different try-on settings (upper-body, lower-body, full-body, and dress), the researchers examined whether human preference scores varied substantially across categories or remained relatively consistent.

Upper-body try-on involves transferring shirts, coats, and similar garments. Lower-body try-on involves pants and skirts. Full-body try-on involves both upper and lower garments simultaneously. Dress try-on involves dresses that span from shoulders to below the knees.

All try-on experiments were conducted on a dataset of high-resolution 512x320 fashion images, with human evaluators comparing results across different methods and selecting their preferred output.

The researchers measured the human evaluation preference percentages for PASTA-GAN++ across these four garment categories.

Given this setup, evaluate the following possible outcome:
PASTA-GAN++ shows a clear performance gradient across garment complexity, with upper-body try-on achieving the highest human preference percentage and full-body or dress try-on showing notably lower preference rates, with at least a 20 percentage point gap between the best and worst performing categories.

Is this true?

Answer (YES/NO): NO